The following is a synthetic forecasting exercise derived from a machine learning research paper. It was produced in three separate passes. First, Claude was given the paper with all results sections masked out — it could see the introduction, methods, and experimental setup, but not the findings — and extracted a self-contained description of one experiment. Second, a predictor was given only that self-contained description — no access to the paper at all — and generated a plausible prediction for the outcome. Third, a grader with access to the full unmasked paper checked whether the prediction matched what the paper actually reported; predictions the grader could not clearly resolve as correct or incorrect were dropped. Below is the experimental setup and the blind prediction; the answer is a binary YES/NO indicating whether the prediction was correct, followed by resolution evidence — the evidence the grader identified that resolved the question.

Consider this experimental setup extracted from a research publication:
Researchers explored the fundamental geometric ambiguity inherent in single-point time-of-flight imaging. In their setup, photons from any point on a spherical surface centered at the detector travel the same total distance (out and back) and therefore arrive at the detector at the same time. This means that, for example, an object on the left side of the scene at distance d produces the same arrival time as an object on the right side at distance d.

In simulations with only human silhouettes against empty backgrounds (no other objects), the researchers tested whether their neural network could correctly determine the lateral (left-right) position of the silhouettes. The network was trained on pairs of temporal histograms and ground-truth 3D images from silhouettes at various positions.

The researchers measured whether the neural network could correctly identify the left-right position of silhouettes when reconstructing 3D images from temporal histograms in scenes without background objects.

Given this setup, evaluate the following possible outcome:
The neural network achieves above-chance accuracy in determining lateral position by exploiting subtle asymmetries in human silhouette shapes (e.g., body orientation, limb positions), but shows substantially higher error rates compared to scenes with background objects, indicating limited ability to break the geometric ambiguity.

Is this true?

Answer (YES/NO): NO